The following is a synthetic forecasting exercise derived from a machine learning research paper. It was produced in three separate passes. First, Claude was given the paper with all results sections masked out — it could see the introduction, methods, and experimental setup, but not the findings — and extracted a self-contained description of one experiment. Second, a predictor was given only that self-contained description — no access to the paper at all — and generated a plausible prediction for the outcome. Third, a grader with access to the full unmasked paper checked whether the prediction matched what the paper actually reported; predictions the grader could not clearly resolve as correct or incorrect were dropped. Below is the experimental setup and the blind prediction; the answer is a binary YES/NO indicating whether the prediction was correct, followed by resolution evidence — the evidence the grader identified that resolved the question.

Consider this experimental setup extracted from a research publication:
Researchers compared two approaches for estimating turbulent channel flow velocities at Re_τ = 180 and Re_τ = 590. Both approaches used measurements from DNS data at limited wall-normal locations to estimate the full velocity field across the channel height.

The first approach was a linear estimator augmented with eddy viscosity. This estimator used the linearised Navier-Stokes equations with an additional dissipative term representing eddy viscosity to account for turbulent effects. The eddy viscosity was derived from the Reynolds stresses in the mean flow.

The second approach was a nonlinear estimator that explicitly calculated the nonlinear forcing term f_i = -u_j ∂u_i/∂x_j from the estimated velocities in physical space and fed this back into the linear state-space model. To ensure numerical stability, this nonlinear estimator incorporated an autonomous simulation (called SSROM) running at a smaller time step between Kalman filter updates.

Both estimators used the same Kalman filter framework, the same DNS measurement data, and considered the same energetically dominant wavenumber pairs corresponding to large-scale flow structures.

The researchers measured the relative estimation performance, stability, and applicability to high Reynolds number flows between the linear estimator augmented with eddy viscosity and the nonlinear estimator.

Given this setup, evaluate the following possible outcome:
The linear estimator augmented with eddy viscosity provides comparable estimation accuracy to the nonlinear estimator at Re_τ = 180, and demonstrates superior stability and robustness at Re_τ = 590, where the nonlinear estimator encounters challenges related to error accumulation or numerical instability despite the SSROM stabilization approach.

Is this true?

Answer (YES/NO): NO